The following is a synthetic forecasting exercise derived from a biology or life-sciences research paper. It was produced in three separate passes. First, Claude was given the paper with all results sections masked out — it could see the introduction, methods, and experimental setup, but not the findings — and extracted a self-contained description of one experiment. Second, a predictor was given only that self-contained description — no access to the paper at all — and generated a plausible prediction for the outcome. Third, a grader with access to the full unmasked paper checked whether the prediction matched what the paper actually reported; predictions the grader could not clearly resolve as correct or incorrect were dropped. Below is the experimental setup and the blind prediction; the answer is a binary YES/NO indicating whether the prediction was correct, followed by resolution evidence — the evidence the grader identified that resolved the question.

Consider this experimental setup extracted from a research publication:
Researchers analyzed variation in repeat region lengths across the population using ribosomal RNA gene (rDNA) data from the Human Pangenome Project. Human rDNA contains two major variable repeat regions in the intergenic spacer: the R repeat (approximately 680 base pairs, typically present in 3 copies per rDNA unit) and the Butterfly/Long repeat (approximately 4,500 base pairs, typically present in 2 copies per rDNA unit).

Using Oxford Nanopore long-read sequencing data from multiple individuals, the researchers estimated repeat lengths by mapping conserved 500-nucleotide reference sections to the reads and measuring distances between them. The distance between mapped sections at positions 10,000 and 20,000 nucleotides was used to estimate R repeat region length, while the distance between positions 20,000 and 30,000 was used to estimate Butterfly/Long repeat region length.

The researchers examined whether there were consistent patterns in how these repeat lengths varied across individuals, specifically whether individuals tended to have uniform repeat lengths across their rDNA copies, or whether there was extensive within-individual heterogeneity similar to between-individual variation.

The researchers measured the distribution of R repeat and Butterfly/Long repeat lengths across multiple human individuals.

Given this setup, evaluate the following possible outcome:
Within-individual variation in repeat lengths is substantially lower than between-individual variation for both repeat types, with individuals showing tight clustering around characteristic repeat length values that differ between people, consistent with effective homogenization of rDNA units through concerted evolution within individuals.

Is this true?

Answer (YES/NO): NO